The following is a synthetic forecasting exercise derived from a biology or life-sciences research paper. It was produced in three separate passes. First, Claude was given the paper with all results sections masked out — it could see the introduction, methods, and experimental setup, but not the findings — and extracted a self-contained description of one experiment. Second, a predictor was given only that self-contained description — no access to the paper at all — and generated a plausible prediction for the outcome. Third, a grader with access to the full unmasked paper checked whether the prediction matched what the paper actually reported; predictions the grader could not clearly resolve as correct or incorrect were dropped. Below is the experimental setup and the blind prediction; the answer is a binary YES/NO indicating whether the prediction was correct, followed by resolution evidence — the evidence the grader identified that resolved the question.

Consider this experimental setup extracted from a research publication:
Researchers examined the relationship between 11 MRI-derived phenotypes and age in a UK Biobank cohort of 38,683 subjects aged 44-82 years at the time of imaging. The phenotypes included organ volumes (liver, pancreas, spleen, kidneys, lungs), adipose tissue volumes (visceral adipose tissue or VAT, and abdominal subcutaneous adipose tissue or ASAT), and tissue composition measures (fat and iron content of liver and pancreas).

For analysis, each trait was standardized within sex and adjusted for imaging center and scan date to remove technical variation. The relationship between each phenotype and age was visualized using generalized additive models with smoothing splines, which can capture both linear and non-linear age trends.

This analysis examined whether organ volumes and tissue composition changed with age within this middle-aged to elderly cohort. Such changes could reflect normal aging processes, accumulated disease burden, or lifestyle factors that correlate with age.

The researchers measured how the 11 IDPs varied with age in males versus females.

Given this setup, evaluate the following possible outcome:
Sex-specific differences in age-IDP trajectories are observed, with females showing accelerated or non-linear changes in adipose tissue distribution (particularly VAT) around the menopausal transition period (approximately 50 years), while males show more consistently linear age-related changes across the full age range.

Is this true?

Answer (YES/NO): NO